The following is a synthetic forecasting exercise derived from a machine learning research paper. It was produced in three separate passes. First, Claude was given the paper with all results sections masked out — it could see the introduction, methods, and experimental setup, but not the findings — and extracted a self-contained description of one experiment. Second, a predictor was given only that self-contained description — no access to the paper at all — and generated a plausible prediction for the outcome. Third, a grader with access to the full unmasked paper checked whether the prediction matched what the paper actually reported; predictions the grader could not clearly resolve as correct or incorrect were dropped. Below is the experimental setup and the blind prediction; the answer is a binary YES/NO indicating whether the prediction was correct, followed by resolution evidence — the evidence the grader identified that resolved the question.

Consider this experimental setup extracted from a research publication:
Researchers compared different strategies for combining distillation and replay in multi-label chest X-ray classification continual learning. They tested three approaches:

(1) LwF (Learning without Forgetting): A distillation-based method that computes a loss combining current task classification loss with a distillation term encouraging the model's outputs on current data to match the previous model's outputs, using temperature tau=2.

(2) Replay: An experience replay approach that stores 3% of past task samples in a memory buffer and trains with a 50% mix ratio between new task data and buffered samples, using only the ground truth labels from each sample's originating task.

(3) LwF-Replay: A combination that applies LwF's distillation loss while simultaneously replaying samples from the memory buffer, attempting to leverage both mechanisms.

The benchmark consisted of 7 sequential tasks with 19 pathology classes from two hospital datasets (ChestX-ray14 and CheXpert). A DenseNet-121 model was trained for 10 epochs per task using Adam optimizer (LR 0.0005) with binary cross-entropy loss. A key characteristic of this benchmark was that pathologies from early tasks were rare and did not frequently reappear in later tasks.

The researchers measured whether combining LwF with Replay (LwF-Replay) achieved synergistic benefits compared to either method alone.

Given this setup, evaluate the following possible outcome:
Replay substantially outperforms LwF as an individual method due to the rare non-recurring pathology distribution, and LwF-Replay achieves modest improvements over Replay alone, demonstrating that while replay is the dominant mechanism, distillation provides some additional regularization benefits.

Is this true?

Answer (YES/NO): NO